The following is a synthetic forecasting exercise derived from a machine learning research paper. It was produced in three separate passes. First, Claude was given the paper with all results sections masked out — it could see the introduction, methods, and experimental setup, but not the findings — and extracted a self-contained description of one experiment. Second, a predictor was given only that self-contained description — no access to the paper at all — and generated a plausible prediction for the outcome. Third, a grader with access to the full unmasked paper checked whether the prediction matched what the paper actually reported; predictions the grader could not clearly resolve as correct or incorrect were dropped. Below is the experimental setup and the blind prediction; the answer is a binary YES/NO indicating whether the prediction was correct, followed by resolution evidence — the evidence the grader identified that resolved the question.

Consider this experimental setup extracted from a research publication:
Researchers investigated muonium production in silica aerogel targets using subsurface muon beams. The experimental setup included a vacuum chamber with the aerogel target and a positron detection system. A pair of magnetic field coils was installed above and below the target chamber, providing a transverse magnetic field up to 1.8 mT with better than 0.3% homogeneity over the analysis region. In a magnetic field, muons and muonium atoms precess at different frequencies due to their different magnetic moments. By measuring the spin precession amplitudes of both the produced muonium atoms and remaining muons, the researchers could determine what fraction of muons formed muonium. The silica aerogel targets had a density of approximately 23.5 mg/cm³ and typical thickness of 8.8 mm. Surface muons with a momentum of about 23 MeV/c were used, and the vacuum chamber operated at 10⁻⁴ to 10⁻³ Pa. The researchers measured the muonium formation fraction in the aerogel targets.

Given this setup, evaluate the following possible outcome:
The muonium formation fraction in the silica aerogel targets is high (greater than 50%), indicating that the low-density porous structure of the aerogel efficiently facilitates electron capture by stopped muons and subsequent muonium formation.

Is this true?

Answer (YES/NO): YES